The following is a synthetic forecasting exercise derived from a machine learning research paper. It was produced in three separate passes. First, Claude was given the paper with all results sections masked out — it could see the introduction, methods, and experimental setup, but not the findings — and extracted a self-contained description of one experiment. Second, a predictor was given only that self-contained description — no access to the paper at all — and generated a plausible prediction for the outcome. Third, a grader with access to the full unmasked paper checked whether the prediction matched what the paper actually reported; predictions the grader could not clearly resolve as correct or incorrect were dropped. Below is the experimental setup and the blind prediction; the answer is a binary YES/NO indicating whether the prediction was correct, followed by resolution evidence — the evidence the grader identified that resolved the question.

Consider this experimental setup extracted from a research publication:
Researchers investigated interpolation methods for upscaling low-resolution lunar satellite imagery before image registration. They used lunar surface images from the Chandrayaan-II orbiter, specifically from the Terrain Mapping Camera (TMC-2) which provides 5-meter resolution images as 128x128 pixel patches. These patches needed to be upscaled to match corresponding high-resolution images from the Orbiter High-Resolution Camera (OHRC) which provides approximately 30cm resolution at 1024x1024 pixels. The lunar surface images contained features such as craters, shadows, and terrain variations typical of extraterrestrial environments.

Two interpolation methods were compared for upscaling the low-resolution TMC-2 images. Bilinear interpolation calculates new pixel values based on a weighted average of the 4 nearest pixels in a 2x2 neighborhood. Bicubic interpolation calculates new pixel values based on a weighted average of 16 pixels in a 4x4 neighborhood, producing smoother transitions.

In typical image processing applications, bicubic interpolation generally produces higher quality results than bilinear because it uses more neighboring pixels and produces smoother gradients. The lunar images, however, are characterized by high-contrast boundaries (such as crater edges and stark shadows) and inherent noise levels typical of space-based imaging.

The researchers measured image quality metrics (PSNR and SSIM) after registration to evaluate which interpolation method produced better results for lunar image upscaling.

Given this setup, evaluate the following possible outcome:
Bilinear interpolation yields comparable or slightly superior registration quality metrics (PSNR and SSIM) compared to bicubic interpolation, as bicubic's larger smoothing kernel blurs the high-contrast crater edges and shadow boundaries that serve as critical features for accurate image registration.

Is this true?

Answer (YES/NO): YES